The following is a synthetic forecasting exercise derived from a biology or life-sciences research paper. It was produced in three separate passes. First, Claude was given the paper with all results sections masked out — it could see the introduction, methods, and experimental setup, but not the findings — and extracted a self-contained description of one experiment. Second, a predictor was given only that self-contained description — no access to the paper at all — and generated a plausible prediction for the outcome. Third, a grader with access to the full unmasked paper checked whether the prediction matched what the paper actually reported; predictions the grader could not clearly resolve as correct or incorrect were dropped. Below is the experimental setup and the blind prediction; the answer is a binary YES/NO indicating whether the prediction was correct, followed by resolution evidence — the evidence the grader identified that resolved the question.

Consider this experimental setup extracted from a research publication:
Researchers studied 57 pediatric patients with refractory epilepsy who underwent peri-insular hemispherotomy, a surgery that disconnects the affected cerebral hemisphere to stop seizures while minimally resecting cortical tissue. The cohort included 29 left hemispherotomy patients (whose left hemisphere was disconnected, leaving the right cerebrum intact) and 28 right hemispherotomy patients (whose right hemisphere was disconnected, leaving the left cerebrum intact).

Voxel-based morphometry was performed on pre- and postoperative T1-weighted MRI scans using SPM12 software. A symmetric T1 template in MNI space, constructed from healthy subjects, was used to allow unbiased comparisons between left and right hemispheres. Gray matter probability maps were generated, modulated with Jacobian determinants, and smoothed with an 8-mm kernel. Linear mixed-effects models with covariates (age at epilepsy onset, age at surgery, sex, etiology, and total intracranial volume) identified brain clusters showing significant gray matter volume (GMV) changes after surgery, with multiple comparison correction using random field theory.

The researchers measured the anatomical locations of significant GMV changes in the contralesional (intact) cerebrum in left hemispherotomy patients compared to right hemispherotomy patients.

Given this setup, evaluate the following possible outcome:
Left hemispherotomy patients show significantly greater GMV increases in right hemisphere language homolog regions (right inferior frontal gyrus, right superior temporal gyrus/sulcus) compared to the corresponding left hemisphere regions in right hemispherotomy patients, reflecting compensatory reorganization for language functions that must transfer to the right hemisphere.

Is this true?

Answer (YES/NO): NO